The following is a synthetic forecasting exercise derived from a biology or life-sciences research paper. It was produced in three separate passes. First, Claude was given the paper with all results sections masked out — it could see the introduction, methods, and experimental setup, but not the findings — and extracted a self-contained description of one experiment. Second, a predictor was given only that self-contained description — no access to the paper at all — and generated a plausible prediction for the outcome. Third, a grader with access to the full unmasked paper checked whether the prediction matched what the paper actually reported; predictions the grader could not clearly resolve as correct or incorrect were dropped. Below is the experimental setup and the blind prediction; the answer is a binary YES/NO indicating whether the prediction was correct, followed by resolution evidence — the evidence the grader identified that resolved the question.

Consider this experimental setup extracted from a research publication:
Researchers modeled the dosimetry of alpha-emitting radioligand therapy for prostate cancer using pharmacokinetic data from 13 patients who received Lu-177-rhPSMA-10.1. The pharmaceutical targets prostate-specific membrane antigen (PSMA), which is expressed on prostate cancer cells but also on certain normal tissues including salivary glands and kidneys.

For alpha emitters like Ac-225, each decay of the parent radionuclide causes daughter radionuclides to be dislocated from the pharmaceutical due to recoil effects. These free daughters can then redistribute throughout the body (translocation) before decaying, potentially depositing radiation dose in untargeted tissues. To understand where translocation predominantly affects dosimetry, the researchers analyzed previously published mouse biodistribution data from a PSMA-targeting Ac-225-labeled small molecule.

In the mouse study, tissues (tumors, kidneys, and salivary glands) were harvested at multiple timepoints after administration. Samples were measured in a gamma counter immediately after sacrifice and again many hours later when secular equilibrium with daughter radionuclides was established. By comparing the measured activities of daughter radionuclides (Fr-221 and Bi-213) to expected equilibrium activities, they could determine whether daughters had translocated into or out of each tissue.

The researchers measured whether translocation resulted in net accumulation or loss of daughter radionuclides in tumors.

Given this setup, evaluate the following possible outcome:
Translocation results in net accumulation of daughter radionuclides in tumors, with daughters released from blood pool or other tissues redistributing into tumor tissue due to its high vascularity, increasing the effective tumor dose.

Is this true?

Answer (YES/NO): NO